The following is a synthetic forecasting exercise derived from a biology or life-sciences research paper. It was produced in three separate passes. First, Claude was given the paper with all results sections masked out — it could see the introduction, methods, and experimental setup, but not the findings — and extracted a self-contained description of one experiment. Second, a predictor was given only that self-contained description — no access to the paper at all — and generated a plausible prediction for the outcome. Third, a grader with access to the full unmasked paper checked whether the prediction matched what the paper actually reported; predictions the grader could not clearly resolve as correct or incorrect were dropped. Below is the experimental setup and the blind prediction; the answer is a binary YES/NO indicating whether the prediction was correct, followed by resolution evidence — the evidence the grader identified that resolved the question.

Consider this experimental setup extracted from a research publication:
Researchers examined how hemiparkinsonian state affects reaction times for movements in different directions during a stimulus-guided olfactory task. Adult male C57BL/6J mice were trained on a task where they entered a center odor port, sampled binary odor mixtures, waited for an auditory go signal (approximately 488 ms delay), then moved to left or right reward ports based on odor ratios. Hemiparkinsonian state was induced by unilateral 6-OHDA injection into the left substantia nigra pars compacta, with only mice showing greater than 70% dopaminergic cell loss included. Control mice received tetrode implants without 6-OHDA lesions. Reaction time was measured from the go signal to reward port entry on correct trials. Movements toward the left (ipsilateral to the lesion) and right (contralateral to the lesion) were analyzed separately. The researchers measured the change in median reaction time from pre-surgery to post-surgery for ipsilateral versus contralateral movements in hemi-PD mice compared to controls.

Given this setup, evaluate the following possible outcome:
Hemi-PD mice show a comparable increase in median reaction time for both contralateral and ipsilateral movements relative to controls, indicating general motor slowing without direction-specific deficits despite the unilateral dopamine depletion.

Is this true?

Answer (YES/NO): NO